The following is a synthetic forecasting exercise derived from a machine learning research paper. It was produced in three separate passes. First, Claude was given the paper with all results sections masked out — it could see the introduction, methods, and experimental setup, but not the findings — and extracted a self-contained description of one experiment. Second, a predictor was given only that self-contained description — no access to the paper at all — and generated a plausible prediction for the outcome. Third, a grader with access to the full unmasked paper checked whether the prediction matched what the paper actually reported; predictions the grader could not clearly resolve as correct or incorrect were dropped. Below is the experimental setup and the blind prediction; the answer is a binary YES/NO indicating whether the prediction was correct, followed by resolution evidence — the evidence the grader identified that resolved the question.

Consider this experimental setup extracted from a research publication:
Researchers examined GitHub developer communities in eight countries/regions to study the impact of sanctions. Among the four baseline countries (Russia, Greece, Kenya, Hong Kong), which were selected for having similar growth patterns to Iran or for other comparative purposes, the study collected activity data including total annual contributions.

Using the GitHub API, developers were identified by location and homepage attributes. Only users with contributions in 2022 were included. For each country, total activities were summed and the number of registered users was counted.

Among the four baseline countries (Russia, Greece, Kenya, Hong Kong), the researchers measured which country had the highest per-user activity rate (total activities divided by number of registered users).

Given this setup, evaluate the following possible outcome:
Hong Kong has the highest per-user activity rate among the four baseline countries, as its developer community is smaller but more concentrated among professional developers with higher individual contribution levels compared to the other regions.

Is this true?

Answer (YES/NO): NO